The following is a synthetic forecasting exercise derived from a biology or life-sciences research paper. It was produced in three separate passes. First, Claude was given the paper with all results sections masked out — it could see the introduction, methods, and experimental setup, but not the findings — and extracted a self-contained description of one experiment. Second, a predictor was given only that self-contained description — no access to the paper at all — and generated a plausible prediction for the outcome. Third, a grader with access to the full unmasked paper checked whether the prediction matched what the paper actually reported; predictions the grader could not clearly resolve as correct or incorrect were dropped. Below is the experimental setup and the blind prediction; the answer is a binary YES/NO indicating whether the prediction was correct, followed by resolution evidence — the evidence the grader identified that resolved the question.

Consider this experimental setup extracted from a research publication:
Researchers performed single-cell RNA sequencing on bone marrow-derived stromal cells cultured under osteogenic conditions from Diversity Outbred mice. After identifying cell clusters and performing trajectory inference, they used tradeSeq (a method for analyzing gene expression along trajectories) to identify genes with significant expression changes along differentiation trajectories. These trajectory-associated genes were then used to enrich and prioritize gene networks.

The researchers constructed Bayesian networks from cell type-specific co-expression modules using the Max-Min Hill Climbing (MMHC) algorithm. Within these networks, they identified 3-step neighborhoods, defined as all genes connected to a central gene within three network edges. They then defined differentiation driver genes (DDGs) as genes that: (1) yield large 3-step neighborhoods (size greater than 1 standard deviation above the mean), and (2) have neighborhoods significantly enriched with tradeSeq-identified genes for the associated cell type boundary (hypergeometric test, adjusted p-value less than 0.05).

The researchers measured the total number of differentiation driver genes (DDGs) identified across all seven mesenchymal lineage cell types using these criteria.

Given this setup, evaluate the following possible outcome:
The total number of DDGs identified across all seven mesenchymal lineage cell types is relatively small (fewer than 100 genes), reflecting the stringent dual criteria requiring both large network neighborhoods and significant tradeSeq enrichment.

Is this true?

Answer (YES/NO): NO